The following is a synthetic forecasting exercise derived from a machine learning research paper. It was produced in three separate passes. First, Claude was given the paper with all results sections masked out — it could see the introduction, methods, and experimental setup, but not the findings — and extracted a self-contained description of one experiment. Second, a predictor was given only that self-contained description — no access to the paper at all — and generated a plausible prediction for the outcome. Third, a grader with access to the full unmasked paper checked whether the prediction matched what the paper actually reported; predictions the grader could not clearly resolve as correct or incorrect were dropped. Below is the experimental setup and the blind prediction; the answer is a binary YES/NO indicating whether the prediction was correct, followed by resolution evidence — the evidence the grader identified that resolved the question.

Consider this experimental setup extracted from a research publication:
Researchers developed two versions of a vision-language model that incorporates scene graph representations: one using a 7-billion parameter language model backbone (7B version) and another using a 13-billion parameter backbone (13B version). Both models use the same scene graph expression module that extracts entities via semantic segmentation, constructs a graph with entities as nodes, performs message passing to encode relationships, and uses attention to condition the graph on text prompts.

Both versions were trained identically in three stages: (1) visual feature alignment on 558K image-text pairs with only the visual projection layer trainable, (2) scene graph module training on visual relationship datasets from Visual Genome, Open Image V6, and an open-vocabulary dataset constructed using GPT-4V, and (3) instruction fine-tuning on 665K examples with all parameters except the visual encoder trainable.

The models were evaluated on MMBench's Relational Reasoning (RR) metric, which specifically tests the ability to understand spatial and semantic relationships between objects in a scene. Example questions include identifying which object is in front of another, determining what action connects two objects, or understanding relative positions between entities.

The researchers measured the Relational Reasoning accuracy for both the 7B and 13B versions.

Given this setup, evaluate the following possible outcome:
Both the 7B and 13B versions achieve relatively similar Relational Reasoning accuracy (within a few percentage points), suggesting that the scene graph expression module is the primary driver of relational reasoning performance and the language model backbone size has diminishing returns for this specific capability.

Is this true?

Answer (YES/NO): NO